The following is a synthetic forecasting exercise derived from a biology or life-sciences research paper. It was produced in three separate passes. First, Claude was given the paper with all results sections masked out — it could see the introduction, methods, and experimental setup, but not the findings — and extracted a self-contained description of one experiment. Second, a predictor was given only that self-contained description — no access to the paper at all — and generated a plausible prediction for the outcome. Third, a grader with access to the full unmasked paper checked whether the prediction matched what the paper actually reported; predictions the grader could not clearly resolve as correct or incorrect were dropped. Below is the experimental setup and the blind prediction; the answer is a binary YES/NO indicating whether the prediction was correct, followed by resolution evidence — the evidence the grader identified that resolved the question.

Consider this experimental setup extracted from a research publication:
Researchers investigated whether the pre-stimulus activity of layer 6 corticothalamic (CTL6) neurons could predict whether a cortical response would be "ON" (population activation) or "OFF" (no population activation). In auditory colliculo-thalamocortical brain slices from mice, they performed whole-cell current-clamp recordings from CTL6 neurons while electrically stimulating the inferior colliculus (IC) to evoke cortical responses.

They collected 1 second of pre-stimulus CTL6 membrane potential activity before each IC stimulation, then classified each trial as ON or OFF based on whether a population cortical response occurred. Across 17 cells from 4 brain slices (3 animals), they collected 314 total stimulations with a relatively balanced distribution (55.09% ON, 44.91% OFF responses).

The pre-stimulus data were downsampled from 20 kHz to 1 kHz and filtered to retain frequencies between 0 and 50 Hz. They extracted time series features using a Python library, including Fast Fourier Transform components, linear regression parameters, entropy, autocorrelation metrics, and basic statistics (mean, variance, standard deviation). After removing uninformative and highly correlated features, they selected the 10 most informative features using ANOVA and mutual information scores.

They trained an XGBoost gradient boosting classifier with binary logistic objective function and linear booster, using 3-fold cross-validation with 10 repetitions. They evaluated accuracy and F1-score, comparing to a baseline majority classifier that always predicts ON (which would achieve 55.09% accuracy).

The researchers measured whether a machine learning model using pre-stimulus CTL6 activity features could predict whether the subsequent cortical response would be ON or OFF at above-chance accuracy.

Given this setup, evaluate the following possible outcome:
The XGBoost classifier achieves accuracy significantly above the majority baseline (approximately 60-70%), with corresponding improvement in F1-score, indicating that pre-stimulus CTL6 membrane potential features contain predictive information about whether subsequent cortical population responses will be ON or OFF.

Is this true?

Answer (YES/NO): YES